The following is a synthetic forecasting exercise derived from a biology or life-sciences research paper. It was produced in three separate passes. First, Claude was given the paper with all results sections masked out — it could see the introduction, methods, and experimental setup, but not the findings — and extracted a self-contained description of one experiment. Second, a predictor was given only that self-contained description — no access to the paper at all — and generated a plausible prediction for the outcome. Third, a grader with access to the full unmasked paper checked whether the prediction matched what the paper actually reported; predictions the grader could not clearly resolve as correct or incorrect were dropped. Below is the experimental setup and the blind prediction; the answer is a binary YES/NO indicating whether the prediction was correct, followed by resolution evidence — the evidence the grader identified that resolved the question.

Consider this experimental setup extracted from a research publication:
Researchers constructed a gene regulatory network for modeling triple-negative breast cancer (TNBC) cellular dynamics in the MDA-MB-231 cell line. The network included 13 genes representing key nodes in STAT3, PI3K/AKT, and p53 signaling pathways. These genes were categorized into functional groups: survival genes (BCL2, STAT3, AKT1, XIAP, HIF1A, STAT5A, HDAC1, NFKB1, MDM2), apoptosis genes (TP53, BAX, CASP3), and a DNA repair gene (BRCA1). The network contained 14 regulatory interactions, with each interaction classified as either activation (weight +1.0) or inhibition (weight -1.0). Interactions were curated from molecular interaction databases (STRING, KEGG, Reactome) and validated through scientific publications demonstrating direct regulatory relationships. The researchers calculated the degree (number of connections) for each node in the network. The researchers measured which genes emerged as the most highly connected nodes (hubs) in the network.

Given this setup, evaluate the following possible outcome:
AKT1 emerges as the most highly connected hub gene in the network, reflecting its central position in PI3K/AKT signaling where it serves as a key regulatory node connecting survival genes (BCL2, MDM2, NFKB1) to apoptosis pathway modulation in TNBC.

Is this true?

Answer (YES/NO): NO